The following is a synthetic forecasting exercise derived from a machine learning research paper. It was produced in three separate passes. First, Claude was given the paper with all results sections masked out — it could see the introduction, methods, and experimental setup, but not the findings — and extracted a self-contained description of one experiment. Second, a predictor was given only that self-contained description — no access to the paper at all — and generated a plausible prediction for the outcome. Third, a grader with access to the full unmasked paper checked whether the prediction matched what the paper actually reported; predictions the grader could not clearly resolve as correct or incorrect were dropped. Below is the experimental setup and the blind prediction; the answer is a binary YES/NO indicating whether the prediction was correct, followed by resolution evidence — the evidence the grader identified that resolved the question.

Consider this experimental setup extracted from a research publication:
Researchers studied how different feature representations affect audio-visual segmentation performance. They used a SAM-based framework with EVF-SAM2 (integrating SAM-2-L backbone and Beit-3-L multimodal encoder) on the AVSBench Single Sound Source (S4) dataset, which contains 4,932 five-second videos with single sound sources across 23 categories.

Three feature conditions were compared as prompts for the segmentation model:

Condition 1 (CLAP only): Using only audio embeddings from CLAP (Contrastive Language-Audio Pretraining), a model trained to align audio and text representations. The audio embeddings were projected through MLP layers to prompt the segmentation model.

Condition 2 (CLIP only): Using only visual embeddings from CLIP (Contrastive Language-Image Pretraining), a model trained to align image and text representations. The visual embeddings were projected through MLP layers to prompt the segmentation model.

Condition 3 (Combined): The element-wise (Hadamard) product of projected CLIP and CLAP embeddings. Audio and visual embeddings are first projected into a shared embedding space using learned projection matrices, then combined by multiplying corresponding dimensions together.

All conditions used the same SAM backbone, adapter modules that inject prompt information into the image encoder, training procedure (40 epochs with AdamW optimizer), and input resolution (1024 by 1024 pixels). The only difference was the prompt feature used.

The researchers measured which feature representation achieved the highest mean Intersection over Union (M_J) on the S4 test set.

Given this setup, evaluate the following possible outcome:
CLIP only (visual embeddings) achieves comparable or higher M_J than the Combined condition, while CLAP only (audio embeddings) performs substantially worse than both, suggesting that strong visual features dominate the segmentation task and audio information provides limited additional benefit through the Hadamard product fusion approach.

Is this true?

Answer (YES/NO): NO